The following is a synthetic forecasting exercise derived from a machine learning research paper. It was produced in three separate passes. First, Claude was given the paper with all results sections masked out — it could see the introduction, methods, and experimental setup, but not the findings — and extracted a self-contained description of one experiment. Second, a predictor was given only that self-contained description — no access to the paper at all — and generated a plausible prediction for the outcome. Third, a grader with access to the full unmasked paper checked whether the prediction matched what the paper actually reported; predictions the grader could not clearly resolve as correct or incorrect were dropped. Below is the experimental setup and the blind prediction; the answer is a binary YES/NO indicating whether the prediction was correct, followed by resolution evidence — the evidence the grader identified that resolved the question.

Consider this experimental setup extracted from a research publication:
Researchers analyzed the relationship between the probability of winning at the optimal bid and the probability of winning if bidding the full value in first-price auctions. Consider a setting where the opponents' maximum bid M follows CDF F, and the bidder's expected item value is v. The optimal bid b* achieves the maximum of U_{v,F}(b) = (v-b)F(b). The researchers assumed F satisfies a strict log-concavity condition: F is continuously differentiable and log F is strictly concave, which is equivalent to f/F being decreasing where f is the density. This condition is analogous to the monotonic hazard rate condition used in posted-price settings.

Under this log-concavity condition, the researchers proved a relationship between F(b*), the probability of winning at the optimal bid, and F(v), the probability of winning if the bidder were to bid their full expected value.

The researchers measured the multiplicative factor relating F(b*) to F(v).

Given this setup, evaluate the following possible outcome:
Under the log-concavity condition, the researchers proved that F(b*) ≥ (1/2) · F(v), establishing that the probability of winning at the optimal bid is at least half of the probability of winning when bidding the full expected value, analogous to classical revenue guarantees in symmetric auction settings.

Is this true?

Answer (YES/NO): NO